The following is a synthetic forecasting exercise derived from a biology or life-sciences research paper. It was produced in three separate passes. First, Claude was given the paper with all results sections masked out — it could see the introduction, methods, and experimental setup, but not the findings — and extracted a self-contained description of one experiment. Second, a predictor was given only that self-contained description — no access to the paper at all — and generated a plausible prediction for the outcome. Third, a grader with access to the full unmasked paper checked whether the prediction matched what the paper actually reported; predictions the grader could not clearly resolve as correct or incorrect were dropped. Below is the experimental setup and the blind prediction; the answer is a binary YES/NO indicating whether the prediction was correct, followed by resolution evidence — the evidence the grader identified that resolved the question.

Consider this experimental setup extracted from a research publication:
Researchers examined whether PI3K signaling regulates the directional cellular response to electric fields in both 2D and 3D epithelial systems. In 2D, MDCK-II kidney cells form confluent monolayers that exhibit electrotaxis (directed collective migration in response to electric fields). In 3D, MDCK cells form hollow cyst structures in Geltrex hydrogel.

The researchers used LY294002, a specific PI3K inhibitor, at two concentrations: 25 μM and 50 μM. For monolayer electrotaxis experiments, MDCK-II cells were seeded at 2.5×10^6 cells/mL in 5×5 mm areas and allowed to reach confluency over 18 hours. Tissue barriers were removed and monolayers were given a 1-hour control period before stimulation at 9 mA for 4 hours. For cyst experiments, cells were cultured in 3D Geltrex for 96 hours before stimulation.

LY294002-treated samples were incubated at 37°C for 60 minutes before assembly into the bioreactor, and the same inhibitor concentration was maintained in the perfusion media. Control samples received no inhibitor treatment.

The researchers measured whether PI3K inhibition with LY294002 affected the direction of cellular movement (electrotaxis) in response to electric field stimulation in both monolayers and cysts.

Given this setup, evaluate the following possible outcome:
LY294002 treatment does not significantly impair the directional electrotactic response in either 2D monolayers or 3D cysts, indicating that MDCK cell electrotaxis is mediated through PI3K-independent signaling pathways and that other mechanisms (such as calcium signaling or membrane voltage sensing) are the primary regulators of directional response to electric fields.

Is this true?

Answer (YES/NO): NO